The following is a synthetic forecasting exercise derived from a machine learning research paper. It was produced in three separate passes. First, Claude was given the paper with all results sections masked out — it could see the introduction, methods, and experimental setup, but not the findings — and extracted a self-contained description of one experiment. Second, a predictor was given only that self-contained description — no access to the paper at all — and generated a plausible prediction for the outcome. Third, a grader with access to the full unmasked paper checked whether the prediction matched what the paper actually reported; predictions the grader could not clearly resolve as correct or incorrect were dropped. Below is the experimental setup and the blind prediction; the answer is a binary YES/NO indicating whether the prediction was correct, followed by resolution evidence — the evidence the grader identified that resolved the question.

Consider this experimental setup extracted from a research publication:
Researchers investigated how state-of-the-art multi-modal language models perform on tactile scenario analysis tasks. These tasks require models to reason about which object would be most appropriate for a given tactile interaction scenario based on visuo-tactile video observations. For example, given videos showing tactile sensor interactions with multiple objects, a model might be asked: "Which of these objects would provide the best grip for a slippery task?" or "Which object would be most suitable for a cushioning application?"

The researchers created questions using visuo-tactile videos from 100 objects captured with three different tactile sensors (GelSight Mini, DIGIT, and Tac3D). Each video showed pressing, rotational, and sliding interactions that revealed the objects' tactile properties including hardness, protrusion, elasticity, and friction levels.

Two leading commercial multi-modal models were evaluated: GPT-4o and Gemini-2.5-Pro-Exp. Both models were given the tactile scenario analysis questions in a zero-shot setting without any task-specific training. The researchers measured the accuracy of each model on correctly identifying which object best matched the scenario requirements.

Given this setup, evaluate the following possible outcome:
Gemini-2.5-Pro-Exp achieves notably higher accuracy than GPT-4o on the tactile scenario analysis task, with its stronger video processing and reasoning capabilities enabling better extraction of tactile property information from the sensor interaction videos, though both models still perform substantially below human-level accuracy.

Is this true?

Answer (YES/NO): NO